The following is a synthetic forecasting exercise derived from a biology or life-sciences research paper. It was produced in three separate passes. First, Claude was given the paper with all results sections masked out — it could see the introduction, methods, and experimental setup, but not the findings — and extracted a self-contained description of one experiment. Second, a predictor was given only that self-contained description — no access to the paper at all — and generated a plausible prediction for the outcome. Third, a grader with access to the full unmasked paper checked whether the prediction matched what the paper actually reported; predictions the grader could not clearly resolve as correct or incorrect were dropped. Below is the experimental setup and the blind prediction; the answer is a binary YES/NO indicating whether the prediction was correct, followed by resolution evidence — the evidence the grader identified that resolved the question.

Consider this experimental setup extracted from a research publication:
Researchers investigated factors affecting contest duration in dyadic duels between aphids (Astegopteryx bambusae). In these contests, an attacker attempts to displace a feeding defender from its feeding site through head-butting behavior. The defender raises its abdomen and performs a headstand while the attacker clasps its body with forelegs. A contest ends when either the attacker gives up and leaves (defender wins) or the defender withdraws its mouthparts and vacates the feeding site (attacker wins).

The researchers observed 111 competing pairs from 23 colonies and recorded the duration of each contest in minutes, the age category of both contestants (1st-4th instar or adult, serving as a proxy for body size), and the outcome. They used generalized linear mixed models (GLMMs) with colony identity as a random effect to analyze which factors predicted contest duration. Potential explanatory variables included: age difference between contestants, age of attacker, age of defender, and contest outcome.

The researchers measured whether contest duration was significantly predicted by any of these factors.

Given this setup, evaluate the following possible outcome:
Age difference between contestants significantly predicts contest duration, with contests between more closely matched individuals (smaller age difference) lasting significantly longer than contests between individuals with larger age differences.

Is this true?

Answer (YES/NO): YES